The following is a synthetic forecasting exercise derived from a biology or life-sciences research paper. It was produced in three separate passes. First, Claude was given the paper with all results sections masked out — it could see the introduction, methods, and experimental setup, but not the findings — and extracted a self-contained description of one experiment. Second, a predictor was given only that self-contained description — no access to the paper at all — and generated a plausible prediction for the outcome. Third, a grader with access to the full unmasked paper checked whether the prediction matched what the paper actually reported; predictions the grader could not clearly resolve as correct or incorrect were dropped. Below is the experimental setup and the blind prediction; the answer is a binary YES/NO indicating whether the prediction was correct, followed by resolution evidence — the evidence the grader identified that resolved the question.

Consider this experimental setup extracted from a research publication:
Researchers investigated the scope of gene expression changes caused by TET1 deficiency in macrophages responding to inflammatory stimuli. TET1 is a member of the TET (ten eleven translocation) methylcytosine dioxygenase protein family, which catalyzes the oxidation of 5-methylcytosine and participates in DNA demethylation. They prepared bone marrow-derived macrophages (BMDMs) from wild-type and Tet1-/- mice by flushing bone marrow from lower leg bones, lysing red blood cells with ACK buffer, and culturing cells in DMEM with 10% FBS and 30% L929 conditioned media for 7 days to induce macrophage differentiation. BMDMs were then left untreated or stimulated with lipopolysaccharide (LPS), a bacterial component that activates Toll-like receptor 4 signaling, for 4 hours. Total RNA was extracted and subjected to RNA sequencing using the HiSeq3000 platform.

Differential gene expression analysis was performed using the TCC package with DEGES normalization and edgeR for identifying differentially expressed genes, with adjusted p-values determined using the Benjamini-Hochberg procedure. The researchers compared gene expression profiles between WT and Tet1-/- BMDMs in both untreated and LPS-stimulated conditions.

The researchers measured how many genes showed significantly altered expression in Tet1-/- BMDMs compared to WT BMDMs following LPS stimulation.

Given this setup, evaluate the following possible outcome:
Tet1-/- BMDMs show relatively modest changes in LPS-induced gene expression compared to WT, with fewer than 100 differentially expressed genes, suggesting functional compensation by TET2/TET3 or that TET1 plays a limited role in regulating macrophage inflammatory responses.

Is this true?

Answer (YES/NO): YES